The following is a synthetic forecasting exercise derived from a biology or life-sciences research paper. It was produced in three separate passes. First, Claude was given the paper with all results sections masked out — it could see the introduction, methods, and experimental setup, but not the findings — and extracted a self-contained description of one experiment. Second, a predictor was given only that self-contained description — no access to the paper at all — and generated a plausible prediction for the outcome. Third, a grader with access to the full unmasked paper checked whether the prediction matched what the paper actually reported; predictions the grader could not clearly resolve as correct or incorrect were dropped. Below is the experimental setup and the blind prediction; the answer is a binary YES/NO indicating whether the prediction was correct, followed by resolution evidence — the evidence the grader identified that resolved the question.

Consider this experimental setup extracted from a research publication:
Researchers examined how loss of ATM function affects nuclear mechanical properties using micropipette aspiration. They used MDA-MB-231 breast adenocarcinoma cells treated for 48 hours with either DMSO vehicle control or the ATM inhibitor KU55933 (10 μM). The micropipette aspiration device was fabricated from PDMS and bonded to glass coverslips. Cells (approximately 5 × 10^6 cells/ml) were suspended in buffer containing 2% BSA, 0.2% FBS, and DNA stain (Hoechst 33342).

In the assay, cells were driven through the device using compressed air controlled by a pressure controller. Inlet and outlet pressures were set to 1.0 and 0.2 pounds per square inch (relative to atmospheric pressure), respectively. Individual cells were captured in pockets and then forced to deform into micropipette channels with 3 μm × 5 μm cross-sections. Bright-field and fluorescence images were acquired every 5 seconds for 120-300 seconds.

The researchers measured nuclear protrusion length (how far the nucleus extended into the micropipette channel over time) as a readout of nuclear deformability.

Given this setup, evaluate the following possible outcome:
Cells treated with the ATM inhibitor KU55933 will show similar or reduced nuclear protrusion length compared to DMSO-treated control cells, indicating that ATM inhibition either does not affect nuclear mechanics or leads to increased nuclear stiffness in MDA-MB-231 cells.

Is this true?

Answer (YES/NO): NO